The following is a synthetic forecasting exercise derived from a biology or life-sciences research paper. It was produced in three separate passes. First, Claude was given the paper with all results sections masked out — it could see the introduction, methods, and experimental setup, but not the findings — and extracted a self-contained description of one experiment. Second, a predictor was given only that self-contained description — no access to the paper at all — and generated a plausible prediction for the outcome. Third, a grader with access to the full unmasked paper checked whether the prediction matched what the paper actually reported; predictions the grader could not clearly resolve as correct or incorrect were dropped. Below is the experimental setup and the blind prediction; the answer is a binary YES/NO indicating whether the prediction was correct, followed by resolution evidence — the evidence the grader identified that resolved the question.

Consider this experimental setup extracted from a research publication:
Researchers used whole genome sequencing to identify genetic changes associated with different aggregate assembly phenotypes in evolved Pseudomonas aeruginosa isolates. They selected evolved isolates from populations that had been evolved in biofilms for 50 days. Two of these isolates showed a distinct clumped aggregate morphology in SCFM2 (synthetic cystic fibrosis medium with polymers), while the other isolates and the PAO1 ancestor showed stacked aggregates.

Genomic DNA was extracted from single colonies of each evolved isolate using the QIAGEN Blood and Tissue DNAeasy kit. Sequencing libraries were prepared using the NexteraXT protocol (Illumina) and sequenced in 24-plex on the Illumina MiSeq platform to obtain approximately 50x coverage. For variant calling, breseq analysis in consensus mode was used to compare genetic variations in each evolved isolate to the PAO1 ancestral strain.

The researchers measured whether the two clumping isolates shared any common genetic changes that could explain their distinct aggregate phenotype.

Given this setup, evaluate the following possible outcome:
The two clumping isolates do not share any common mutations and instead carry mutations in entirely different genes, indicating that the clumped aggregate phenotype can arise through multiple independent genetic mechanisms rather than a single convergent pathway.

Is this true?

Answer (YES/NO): NO